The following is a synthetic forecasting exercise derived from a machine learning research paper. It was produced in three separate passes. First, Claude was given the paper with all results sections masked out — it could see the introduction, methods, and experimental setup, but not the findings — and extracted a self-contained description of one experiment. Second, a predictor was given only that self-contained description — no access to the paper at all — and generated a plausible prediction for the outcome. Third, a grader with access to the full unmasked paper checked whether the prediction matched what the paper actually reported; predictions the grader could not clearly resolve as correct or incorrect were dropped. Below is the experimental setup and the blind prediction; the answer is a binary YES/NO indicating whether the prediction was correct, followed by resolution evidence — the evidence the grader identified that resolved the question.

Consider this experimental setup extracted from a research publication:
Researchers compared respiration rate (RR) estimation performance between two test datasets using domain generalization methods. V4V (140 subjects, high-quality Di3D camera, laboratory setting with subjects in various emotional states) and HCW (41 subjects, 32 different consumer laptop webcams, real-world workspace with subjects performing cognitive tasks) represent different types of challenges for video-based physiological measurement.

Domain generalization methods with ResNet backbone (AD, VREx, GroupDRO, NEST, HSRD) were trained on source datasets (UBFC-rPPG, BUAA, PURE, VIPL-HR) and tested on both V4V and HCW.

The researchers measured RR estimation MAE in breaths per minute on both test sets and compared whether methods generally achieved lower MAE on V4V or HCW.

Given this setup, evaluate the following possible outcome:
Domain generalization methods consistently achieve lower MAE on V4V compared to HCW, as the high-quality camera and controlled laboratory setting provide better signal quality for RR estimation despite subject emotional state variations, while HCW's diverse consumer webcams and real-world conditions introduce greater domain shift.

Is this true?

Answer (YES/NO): YES